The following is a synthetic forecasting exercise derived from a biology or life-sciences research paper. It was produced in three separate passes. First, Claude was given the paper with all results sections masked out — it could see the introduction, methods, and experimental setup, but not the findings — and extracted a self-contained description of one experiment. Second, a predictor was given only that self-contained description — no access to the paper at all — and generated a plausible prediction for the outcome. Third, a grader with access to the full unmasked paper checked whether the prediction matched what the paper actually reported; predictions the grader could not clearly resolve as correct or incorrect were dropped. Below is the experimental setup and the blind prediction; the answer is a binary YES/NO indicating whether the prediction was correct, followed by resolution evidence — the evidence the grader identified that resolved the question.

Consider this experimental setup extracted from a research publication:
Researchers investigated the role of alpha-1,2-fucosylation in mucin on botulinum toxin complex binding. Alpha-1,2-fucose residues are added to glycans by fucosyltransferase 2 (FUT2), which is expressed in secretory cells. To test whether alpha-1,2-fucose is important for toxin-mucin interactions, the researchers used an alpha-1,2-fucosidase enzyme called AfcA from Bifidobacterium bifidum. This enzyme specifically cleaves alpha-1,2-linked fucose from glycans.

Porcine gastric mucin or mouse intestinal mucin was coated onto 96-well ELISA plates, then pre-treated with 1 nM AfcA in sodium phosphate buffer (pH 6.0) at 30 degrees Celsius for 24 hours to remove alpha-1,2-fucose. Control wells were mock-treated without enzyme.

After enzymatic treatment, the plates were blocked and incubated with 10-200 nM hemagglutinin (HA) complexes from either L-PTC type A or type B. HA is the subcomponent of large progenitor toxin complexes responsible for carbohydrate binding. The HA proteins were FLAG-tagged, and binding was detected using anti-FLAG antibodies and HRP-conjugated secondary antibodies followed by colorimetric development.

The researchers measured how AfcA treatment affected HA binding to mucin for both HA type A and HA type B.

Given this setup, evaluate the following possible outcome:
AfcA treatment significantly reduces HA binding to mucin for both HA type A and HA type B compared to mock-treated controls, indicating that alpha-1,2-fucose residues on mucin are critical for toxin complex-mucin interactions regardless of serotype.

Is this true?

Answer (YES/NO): NO